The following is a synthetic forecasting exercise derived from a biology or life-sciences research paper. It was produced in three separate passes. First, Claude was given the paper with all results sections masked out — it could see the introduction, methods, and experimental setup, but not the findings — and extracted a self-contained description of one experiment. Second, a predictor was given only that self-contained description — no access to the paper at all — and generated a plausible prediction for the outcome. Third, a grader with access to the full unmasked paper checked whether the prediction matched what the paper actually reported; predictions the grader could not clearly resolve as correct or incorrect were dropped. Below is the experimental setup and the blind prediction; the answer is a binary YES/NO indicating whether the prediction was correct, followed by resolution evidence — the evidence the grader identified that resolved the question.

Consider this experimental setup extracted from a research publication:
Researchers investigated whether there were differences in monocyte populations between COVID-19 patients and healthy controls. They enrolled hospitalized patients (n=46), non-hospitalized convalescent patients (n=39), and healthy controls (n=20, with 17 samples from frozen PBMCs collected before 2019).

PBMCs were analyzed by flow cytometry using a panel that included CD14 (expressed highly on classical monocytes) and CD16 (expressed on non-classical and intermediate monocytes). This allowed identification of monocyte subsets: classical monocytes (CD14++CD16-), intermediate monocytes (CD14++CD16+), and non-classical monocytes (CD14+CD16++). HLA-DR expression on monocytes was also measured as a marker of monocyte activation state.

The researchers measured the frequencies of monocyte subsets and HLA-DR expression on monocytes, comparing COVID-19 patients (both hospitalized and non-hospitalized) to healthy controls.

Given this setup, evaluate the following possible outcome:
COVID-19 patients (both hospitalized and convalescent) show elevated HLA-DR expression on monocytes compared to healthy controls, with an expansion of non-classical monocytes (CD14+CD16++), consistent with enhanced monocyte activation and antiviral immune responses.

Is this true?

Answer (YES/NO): NO